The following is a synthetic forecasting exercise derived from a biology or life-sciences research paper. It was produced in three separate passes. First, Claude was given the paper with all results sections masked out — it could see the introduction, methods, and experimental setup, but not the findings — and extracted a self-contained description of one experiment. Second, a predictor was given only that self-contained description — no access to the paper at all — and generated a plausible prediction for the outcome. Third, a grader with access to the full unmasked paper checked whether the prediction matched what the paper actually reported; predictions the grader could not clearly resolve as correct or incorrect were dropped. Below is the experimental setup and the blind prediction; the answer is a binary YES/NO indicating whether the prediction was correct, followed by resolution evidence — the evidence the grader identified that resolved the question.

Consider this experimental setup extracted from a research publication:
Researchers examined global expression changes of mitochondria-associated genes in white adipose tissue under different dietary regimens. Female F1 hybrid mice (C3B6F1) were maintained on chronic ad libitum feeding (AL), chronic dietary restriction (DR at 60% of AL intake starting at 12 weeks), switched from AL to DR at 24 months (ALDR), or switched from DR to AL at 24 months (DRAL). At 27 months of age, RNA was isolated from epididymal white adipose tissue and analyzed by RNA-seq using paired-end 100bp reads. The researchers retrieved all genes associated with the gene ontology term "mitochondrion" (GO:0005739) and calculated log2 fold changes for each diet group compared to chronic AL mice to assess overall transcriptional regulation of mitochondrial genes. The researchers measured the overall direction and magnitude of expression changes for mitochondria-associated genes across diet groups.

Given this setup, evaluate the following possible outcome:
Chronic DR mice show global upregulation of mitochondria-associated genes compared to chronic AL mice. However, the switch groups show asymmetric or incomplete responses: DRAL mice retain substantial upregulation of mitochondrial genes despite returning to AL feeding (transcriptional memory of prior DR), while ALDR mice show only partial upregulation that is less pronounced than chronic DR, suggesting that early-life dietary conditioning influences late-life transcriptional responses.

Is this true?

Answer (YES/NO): NO